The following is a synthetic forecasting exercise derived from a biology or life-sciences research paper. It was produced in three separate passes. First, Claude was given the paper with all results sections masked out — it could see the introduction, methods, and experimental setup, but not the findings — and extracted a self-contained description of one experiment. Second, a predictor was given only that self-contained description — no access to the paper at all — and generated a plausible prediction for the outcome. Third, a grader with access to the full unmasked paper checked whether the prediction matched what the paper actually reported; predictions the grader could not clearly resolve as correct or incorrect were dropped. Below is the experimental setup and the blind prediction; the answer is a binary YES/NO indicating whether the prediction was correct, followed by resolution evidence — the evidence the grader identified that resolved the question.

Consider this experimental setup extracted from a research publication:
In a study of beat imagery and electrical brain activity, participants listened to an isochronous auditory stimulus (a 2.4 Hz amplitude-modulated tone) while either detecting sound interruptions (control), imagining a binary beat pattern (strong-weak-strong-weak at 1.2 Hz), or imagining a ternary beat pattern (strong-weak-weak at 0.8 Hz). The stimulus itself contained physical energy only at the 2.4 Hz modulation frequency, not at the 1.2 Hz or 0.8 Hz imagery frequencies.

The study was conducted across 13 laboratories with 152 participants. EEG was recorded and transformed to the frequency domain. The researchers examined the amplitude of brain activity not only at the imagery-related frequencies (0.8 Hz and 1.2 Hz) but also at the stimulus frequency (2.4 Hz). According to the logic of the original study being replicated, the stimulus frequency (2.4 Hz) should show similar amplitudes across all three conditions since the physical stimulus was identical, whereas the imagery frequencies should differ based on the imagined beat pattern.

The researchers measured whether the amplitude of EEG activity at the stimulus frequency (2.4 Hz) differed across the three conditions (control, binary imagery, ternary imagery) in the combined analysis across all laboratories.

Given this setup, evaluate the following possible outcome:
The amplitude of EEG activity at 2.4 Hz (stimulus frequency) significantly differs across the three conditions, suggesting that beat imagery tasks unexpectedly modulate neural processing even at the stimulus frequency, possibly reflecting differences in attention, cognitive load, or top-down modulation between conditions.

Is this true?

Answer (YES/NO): YES